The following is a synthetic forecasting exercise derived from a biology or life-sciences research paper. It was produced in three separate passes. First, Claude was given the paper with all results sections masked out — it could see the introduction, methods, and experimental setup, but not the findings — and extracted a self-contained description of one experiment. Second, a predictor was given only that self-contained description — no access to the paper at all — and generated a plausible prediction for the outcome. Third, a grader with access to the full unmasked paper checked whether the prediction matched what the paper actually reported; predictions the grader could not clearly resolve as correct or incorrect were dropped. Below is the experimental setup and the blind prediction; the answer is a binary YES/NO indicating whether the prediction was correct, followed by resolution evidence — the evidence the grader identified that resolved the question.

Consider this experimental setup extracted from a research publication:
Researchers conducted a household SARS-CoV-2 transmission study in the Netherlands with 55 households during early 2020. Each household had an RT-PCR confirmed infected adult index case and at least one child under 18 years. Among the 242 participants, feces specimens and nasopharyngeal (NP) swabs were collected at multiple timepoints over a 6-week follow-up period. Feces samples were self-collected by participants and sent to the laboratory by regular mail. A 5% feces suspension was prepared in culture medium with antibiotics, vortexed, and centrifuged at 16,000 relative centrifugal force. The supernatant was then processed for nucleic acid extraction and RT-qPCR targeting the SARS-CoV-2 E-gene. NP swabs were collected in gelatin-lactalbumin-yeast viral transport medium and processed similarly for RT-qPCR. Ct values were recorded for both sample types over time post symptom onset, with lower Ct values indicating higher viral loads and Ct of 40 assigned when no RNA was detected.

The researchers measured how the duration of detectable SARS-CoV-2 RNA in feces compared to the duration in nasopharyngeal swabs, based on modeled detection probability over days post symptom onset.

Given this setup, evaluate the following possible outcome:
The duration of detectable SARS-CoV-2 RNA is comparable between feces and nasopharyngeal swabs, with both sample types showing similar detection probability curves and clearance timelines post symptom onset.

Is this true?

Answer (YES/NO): NO